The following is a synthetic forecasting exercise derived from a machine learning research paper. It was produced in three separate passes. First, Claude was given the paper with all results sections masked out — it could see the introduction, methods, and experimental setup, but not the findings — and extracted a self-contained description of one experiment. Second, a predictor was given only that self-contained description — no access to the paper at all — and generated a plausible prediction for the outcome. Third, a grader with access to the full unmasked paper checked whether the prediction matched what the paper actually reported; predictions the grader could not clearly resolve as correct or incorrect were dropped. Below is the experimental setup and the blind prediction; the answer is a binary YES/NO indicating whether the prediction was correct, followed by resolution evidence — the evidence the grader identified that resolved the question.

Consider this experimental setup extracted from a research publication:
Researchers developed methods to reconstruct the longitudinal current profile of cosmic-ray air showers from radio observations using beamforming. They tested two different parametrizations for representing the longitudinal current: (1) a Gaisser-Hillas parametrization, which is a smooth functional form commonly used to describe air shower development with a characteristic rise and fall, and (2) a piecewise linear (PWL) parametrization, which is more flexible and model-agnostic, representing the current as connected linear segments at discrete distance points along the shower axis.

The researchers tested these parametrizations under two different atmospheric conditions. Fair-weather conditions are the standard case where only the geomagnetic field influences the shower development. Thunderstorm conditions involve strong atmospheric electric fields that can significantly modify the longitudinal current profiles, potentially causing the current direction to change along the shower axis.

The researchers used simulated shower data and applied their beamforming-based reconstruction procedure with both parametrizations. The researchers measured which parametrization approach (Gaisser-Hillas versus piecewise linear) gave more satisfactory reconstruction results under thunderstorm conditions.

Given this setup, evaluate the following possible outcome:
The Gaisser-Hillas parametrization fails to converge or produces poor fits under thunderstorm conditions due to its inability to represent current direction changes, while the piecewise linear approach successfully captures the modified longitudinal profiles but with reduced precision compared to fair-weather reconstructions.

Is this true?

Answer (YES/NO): NO